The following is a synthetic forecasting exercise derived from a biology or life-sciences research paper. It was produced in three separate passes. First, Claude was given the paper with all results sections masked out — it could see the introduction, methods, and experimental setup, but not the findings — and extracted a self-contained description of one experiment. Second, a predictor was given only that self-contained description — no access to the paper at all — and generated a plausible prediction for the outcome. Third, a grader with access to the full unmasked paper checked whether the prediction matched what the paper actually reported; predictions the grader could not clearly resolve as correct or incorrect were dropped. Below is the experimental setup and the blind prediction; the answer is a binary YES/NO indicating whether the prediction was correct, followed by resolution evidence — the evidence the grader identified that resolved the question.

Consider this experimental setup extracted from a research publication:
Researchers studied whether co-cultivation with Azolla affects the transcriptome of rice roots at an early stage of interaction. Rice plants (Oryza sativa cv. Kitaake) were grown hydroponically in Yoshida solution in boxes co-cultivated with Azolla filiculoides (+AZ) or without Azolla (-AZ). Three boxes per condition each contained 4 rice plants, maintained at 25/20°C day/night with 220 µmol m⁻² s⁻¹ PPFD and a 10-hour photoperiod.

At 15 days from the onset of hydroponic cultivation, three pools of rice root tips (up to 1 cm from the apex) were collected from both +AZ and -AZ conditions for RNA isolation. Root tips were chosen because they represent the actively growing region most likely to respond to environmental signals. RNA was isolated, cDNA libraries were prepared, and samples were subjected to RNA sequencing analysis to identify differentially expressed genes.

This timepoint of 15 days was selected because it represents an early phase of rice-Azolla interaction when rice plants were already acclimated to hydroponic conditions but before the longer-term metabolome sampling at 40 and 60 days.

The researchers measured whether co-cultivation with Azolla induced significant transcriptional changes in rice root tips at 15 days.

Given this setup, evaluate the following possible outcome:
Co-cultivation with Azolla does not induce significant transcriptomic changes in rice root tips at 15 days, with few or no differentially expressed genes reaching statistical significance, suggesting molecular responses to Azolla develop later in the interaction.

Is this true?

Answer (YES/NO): NO